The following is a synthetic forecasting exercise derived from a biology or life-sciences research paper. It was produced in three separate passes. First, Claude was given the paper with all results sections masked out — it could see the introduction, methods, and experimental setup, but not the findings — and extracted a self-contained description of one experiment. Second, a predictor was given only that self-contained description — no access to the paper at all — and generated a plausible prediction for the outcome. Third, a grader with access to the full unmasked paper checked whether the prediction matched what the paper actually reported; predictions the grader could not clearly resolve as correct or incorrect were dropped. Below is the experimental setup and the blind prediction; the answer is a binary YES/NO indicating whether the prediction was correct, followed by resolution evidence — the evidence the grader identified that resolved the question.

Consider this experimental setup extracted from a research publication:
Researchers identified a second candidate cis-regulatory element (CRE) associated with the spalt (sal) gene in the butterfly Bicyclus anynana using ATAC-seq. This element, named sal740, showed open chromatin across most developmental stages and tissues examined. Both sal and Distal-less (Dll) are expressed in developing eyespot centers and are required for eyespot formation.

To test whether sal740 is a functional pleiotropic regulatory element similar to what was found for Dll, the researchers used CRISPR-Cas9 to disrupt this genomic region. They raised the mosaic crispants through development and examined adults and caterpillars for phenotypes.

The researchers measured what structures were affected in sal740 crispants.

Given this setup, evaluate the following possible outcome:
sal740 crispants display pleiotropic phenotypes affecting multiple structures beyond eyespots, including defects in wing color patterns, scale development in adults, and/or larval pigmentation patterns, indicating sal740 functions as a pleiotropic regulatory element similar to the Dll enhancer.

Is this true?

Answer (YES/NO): YES